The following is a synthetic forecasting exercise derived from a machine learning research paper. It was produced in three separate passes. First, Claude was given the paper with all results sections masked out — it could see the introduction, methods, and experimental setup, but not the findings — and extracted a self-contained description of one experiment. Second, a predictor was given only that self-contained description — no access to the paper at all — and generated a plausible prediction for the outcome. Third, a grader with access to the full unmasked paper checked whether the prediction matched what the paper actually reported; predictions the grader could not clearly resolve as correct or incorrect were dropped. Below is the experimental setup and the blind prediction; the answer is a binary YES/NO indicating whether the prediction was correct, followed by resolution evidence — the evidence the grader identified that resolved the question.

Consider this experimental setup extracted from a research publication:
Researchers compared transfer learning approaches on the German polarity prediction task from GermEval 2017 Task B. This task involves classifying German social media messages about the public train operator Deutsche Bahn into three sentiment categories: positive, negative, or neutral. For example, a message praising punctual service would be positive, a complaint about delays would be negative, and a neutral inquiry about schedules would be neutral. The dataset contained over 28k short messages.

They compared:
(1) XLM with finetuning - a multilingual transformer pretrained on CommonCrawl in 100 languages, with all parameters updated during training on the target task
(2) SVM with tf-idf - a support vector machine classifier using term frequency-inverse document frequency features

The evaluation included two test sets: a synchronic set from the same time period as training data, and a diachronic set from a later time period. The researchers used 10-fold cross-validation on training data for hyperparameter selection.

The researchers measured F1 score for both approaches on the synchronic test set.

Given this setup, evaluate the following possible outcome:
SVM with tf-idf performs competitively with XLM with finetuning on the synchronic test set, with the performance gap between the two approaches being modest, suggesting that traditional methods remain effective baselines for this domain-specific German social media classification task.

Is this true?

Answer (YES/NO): YES